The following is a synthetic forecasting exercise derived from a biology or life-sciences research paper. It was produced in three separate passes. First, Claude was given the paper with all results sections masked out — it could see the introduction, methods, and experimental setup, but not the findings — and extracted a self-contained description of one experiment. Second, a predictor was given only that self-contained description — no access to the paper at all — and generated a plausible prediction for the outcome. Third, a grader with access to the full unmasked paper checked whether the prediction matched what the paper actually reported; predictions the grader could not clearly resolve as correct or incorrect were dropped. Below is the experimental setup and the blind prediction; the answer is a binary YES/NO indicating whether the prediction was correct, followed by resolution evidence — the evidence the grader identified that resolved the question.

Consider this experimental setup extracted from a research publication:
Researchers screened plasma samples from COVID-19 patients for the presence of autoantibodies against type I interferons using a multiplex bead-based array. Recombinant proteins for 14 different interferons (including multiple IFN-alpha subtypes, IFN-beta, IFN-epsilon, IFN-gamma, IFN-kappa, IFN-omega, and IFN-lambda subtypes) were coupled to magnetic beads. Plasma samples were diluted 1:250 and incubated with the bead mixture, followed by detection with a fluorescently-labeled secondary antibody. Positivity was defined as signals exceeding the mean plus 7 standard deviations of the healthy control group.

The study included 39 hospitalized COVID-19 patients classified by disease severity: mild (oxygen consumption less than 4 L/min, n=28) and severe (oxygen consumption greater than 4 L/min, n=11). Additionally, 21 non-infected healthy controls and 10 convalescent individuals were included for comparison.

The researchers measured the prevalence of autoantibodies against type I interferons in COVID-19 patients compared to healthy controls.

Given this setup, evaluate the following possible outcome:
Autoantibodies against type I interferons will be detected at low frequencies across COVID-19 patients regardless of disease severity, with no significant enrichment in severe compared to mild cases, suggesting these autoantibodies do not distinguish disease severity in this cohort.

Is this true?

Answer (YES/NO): YES